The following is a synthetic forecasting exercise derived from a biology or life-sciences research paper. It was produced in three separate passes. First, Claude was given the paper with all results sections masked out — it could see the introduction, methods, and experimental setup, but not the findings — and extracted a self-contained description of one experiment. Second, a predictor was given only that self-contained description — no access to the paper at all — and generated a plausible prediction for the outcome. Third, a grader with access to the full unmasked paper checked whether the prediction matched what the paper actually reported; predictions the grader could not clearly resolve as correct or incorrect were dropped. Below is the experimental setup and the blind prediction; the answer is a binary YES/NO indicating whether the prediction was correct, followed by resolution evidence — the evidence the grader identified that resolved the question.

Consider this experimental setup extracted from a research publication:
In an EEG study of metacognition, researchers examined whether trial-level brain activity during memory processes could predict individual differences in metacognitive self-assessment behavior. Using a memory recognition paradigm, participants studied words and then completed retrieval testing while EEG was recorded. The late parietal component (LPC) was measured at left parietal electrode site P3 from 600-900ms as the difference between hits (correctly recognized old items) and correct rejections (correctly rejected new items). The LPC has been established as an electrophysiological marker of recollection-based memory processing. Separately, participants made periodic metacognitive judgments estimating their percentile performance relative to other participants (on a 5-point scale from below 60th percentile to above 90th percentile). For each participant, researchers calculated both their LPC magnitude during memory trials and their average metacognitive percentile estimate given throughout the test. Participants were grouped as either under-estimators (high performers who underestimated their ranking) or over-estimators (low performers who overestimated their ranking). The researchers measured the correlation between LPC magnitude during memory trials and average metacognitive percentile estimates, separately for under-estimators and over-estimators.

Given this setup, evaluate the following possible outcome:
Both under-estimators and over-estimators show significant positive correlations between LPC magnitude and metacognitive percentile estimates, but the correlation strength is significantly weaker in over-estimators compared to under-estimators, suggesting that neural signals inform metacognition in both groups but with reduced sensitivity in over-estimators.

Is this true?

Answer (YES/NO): NO